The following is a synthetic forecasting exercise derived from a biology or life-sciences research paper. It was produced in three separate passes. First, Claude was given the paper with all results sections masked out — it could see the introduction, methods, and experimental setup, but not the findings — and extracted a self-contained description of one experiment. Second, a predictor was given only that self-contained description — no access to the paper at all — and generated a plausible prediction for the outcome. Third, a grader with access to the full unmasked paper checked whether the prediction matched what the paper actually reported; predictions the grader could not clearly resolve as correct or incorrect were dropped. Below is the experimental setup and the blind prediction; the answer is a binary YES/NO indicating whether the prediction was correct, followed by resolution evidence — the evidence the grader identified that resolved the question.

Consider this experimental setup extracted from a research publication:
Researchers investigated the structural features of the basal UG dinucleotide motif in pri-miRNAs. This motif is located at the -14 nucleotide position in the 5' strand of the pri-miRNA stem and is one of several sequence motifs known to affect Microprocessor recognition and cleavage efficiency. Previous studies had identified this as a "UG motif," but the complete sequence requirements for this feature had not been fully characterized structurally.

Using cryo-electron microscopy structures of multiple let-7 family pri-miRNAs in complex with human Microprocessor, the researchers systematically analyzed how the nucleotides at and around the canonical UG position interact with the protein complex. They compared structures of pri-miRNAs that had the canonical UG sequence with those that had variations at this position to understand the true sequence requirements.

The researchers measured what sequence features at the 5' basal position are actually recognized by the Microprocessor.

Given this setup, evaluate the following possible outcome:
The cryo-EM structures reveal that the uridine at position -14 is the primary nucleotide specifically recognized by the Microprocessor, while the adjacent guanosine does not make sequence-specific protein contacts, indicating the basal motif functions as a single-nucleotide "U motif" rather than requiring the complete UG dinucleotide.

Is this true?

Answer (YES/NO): NO